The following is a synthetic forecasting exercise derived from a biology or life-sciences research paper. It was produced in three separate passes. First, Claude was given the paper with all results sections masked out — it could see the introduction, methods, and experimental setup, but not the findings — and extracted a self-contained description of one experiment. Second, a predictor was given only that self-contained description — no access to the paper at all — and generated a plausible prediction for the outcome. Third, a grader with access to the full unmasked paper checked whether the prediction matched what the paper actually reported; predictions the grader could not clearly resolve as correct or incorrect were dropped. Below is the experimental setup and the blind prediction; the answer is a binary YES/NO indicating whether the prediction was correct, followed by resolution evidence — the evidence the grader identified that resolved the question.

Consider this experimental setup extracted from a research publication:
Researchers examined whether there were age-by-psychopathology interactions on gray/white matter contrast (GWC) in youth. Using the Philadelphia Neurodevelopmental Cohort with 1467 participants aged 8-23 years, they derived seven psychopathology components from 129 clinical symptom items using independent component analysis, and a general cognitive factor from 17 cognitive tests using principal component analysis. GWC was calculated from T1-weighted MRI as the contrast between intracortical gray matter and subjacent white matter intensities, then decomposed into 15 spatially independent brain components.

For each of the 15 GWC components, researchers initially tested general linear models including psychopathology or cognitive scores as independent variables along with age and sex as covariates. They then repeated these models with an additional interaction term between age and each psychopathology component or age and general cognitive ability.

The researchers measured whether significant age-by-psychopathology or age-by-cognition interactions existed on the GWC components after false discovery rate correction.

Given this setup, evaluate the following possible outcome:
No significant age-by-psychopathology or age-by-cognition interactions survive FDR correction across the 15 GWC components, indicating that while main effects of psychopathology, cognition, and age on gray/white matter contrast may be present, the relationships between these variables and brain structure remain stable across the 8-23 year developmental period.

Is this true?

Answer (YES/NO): YES